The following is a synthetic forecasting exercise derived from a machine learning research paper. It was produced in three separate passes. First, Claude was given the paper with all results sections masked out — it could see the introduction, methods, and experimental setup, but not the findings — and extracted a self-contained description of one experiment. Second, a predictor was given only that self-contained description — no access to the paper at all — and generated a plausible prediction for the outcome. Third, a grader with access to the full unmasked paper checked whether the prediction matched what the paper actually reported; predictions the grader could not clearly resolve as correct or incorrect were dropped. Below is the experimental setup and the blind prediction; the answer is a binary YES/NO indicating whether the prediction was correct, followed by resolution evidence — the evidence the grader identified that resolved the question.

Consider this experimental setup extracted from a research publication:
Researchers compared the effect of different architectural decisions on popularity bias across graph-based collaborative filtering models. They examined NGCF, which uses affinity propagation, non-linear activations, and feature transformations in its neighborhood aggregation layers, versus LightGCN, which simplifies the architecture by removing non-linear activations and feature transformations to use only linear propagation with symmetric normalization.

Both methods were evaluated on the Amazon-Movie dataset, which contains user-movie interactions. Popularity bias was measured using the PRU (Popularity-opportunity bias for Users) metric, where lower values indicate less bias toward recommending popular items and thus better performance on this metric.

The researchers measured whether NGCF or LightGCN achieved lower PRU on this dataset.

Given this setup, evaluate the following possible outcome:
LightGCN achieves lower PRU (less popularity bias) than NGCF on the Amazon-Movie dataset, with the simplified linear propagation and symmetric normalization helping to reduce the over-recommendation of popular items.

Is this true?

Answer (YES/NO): NO